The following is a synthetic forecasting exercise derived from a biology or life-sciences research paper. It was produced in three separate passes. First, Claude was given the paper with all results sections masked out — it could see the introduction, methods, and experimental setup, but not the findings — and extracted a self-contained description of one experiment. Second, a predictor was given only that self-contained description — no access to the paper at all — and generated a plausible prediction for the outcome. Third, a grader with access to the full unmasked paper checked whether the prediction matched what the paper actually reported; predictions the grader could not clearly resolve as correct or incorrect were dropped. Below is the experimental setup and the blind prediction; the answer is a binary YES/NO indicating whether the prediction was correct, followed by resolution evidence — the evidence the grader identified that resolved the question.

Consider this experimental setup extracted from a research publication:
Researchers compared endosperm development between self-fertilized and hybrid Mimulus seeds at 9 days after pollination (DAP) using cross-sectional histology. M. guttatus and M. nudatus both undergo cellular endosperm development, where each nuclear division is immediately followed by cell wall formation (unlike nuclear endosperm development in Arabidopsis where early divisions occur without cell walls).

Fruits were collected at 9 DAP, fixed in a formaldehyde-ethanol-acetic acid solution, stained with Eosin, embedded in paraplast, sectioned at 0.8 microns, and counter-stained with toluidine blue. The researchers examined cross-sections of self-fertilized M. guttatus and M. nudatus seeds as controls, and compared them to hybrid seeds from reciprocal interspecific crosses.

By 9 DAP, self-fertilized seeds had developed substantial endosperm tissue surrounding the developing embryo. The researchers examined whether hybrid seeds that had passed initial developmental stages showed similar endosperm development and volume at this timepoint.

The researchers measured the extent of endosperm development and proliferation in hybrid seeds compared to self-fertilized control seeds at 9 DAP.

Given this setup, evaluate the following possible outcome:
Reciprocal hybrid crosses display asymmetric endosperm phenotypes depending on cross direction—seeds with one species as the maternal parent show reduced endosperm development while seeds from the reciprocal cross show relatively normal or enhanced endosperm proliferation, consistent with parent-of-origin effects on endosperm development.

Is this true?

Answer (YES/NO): NO